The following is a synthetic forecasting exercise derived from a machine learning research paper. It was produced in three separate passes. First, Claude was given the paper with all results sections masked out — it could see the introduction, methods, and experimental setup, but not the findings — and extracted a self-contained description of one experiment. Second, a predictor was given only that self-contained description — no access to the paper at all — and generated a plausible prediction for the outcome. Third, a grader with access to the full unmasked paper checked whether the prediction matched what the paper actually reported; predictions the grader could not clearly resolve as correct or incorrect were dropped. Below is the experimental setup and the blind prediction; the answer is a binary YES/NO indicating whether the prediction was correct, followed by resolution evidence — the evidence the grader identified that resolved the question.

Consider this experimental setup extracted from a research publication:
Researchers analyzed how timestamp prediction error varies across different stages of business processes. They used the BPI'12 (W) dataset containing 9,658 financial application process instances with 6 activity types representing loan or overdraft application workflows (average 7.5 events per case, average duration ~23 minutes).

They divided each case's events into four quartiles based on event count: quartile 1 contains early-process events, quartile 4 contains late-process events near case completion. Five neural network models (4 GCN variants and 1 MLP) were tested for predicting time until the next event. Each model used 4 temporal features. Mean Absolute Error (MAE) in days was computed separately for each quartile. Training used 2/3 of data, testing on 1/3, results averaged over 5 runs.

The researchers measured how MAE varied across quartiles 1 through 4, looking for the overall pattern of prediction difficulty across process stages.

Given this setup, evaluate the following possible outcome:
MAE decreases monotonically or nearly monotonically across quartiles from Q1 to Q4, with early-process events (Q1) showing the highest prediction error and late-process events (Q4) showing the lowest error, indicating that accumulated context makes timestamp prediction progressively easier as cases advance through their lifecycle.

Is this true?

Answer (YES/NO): NO